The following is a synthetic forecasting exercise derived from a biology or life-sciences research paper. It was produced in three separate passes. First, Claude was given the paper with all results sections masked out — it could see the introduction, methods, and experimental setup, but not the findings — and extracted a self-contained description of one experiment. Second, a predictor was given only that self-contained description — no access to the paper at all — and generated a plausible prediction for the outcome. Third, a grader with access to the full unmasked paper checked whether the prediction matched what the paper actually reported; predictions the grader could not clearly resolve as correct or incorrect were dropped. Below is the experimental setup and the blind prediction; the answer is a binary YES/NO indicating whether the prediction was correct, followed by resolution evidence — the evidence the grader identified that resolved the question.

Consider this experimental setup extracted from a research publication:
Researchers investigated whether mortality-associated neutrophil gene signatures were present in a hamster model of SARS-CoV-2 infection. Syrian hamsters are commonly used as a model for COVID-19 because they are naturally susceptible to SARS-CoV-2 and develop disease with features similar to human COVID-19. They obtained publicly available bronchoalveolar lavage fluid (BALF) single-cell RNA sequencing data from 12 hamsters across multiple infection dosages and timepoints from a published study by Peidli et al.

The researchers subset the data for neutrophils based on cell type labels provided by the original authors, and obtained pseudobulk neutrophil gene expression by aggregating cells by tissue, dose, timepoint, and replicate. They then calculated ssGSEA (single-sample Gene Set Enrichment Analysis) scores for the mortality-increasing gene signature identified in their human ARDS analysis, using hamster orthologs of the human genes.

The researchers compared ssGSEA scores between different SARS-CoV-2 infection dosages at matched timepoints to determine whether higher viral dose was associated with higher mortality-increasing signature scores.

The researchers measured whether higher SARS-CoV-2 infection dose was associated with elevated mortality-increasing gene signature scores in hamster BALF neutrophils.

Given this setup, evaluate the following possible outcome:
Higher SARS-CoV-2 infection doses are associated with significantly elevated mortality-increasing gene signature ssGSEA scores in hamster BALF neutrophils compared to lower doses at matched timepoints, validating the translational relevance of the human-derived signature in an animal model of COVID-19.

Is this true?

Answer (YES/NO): YES